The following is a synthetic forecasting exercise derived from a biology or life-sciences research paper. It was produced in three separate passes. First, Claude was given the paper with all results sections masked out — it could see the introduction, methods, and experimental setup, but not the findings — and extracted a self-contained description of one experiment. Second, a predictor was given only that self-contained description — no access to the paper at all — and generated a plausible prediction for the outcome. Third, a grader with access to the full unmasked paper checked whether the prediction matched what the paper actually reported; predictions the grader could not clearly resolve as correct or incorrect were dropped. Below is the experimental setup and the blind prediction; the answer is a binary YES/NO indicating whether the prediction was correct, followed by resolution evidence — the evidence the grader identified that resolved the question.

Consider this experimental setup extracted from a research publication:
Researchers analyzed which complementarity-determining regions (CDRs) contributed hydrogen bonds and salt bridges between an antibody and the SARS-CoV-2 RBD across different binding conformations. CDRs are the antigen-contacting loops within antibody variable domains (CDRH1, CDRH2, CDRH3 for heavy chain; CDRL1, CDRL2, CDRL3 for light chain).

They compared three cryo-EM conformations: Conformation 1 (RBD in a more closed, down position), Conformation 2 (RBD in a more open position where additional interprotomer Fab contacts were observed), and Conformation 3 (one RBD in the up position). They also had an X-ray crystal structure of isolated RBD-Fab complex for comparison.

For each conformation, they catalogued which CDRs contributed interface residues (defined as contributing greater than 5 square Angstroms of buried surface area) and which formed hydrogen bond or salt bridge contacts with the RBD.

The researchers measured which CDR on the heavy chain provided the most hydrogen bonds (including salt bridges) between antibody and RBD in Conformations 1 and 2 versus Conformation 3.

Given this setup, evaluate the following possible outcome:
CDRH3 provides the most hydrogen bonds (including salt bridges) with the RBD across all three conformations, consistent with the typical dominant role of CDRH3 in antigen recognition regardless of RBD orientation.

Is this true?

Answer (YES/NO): NO